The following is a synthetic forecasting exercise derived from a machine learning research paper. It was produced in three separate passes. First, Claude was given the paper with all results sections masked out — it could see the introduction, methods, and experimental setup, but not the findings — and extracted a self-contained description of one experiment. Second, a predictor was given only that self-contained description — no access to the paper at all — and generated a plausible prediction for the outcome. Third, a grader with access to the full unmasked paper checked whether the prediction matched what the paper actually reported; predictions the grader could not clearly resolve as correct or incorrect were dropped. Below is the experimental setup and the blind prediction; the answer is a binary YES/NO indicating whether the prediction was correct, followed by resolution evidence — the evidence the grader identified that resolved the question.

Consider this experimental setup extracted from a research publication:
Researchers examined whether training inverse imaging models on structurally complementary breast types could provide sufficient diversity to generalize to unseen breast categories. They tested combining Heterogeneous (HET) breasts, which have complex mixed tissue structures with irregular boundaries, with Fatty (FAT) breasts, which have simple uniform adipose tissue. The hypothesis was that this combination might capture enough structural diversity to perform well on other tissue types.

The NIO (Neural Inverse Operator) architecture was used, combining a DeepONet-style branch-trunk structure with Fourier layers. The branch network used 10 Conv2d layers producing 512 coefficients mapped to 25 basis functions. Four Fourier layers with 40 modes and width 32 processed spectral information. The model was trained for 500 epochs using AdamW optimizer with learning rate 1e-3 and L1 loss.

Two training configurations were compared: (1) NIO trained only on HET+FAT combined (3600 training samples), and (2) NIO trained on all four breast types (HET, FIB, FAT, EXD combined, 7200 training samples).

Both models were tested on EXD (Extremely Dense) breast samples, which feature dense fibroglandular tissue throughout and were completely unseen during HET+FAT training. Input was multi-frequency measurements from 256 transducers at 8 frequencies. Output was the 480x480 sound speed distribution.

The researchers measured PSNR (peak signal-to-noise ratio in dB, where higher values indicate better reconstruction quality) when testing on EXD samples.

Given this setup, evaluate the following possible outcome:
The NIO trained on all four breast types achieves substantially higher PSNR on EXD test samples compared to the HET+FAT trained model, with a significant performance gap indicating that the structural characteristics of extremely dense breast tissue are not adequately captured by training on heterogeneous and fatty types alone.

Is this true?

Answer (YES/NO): YES